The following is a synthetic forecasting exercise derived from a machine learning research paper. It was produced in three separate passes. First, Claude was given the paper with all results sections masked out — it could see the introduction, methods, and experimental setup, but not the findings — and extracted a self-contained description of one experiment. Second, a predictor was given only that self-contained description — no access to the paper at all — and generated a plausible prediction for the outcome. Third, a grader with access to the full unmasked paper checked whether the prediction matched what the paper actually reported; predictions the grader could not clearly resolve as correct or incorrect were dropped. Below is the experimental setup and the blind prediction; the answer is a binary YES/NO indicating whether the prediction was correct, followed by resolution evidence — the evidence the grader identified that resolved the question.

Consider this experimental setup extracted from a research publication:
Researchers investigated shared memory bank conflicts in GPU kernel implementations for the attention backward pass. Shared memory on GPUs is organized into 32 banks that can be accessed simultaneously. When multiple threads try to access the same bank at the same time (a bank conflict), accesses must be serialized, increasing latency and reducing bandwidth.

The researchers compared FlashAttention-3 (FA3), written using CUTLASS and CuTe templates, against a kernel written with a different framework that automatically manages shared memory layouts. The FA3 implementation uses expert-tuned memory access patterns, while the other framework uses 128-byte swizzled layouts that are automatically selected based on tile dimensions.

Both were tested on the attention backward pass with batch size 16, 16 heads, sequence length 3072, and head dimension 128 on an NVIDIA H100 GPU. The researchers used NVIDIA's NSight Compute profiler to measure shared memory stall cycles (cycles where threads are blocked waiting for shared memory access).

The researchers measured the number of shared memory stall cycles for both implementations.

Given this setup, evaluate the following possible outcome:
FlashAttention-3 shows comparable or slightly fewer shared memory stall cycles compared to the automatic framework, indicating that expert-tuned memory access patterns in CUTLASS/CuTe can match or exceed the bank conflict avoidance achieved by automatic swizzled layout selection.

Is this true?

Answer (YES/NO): NO